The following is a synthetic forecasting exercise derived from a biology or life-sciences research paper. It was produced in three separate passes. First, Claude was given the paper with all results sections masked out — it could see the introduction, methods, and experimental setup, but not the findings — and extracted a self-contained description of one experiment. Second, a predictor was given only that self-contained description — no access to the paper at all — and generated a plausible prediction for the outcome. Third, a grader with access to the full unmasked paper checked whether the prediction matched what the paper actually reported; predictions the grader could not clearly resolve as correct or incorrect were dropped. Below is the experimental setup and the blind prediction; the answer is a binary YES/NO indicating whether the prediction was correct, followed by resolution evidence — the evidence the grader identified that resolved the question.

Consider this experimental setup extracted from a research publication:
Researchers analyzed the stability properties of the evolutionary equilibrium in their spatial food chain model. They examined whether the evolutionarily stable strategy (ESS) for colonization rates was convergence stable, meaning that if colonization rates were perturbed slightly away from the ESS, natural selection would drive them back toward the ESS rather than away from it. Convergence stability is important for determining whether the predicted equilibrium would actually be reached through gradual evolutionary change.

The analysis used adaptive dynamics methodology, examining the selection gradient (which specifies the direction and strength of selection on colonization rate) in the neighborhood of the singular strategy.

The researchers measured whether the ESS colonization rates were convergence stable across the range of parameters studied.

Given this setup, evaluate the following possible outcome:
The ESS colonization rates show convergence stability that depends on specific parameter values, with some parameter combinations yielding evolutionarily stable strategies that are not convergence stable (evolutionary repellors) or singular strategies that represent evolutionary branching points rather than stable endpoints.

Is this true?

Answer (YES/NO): NO